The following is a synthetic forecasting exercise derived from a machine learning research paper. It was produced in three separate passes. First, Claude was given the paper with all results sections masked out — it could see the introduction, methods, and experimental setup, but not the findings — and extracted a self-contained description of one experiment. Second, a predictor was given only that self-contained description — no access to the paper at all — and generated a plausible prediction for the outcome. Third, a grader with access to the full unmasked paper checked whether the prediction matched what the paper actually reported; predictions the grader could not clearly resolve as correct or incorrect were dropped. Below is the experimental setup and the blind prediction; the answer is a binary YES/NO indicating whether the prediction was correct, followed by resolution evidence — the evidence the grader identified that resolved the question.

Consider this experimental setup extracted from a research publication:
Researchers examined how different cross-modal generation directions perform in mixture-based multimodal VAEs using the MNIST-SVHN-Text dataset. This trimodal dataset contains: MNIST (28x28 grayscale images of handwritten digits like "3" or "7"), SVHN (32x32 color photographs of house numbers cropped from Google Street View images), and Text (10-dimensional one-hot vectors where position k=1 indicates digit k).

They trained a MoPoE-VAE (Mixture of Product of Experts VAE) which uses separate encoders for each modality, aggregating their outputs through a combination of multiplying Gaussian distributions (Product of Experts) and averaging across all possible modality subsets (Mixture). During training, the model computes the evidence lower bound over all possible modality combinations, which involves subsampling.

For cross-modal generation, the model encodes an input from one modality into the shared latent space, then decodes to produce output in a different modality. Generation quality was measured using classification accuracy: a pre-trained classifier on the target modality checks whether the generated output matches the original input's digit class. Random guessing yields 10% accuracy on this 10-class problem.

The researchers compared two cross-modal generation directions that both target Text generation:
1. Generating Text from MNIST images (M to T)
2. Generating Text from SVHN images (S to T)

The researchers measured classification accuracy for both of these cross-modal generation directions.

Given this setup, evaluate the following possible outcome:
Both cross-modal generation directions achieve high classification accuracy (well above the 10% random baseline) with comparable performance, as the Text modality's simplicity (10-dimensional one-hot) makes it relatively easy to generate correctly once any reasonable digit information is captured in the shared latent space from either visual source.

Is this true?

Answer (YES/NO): NO